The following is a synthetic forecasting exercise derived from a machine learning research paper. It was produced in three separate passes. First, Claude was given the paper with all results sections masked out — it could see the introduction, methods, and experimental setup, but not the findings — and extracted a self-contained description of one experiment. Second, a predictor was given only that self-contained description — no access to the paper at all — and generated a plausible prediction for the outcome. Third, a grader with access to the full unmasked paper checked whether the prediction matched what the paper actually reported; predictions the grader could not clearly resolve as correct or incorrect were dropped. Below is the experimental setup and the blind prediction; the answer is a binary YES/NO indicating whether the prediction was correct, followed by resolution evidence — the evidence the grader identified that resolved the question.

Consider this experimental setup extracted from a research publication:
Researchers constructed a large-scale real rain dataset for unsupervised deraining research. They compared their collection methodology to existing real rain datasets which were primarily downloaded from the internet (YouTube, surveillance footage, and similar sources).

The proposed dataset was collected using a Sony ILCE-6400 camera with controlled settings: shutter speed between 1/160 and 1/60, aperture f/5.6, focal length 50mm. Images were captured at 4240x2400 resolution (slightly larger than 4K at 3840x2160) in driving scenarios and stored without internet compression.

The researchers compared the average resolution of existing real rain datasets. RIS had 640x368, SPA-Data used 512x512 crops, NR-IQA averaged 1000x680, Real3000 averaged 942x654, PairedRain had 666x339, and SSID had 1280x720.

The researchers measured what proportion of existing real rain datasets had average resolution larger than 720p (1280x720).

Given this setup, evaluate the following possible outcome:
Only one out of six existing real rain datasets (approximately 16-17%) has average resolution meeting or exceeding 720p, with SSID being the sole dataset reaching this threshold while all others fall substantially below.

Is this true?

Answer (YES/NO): NO